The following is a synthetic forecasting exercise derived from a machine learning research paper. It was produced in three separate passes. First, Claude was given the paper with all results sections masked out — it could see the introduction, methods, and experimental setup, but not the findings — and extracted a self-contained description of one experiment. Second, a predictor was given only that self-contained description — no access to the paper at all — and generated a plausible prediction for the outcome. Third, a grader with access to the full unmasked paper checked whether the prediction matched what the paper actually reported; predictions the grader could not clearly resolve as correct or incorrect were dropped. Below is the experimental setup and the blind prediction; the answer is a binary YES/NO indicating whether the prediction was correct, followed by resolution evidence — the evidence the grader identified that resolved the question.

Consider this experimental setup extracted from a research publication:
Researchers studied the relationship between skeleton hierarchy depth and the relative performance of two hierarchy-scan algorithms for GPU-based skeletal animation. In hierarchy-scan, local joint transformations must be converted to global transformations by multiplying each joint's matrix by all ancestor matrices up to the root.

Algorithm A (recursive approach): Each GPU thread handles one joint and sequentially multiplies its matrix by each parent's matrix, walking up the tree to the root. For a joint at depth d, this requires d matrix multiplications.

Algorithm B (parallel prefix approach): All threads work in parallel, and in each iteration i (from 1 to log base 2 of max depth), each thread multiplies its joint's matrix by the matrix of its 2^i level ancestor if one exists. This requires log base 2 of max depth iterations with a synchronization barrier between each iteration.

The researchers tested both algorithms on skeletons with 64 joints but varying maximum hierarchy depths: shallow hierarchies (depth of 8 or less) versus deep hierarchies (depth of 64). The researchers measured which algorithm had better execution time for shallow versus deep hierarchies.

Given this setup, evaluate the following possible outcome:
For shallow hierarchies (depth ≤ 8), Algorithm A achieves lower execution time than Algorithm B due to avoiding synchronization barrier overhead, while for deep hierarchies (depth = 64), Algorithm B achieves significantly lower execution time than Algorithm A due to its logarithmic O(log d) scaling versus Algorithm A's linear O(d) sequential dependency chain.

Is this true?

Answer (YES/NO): NO